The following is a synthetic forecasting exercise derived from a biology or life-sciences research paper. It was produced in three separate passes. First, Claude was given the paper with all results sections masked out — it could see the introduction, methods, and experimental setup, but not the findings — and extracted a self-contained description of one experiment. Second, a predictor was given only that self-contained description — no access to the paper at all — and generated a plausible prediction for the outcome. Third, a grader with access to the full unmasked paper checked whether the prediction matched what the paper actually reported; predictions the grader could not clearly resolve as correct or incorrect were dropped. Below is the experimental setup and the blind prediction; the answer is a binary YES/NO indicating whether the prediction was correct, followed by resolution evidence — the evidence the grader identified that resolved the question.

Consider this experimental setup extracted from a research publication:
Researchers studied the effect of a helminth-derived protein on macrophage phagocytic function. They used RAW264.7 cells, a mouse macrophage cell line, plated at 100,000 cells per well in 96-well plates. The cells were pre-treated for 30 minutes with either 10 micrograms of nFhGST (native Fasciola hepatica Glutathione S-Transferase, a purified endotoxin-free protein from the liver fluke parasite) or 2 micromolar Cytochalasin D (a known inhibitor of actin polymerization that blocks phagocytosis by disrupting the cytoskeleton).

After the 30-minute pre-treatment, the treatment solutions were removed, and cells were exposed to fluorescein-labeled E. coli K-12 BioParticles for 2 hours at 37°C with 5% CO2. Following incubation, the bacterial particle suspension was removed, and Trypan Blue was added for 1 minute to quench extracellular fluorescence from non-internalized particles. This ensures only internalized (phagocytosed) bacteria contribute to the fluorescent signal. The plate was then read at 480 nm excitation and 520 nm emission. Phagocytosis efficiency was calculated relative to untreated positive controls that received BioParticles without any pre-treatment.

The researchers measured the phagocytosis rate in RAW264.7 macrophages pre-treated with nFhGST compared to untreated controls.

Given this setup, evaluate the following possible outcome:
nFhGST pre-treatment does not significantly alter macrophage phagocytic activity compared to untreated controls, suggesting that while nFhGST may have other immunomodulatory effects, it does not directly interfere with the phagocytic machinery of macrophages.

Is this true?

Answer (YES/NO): NO